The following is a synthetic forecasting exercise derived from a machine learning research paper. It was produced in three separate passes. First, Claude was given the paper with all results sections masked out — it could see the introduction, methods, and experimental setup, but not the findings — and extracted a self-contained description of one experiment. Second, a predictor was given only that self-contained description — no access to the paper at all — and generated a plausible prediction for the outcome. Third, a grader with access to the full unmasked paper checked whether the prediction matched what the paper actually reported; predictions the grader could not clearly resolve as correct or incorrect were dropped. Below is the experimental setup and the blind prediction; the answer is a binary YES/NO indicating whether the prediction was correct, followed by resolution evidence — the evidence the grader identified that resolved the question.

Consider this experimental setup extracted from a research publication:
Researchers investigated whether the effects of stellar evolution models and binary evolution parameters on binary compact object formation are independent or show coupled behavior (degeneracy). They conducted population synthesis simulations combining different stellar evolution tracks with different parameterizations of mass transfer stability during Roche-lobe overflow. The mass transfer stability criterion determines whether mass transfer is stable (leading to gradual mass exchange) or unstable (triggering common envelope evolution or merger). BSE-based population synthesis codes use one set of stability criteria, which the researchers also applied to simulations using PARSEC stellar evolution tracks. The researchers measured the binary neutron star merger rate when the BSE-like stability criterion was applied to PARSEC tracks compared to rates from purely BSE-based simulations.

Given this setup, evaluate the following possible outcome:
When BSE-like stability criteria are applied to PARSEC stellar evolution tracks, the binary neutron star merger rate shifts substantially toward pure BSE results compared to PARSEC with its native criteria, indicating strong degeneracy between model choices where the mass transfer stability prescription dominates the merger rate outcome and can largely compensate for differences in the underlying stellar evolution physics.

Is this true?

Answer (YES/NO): NO